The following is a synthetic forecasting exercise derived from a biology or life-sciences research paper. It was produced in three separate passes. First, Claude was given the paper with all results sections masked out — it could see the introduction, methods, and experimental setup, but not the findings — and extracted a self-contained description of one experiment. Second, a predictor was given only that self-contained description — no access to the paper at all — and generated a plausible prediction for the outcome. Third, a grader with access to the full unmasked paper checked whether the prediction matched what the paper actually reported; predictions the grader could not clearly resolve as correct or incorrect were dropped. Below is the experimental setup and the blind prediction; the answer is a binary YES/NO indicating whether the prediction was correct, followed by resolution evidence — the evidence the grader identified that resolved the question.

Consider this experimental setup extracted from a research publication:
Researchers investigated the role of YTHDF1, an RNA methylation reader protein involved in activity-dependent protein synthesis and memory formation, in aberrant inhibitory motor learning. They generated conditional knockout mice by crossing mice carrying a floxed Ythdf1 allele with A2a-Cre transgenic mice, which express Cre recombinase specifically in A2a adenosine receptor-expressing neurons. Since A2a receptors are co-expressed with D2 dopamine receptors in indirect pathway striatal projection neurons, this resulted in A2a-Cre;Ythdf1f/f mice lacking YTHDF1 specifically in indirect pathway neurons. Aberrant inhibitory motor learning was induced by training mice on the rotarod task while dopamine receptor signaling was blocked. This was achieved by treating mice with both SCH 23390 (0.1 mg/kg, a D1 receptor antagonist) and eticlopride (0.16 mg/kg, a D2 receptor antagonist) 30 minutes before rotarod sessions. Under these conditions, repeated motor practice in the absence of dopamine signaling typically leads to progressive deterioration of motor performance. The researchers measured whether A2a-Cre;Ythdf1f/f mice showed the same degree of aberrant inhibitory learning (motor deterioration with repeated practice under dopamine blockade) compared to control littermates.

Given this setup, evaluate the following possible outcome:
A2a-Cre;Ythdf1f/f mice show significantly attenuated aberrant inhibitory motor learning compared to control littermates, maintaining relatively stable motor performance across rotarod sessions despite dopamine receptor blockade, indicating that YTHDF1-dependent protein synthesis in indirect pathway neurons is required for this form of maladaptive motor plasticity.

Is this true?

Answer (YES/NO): YES